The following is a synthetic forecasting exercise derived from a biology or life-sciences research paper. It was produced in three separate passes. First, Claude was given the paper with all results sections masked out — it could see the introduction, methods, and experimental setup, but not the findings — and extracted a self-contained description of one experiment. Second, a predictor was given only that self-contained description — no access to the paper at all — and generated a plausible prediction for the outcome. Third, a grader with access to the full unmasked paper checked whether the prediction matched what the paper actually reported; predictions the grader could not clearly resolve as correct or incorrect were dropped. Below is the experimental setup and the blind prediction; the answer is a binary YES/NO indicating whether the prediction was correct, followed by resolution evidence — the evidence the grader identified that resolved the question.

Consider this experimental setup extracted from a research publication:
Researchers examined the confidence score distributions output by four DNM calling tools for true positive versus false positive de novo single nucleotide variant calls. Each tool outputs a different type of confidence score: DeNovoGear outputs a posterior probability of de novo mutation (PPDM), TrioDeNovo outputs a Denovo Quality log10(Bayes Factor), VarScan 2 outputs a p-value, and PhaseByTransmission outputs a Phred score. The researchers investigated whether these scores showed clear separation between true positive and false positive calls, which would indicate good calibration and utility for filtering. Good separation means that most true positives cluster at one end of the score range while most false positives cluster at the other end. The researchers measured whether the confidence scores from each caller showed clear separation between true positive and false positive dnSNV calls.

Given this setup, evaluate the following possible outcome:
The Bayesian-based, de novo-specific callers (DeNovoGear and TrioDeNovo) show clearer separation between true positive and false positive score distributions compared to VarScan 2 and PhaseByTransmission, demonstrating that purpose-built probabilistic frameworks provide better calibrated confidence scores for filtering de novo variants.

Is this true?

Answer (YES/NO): NO